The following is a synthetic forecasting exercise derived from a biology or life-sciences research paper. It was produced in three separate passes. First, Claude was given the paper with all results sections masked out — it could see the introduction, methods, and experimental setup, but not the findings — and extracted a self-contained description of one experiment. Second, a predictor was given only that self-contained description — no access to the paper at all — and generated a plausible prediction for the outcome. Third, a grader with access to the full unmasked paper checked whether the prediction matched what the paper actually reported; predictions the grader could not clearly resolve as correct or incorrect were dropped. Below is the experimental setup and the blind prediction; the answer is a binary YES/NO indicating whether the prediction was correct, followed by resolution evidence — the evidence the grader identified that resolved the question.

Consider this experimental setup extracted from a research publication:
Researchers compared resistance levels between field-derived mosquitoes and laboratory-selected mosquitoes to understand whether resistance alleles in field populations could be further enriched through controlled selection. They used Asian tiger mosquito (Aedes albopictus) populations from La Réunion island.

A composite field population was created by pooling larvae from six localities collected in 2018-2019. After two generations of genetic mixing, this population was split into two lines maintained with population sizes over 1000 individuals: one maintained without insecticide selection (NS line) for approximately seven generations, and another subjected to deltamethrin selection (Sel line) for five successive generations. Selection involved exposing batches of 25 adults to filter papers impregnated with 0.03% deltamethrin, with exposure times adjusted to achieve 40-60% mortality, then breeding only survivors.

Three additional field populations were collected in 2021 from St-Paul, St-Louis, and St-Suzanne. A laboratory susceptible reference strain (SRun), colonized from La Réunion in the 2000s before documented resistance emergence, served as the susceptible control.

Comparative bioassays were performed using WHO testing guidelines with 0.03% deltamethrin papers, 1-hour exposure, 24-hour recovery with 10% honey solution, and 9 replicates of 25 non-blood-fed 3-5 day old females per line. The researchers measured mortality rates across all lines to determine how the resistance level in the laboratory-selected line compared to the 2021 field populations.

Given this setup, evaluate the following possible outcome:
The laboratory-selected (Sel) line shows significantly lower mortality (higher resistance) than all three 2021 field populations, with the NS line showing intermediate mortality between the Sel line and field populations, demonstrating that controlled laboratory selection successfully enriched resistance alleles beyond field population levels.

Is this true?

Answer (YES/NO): NO